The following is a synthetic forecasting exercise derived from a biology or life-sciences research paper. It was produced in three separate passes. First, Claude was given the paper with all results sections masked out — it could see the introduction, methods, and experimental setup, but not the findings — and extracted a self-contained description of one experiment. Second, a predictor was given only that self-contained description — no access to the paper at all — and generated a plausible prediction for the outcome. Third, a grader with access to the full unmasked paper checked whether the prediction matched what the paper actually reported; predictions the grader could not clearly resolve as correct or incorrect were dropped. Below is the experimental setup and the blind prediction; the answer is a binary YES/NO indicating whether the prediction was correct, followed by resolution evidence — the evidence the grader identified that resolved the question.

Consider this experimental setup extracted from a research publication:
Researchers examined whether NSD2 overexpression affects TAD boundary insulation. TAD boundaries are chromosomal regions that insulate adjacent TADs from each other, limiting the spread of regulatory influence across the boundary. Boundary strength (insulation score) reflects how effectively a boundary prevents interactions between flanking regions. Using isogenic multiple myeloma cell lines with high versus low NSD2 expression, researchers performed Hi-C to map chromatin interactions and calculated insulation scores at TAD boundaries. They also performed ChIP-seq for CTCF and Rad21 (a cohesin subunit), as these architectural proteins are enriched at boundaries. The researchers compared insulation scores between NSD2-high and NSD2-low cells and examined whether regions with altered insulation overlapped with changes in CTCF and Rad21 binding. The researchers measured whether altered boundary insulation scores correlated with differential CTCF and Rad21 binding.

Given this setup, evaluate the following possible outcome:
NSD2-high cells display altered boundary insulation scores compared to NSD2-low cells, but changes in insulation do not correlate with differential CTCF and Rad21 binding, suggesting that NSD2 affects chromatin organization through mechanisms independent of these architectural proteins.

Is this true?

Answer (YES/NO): NO